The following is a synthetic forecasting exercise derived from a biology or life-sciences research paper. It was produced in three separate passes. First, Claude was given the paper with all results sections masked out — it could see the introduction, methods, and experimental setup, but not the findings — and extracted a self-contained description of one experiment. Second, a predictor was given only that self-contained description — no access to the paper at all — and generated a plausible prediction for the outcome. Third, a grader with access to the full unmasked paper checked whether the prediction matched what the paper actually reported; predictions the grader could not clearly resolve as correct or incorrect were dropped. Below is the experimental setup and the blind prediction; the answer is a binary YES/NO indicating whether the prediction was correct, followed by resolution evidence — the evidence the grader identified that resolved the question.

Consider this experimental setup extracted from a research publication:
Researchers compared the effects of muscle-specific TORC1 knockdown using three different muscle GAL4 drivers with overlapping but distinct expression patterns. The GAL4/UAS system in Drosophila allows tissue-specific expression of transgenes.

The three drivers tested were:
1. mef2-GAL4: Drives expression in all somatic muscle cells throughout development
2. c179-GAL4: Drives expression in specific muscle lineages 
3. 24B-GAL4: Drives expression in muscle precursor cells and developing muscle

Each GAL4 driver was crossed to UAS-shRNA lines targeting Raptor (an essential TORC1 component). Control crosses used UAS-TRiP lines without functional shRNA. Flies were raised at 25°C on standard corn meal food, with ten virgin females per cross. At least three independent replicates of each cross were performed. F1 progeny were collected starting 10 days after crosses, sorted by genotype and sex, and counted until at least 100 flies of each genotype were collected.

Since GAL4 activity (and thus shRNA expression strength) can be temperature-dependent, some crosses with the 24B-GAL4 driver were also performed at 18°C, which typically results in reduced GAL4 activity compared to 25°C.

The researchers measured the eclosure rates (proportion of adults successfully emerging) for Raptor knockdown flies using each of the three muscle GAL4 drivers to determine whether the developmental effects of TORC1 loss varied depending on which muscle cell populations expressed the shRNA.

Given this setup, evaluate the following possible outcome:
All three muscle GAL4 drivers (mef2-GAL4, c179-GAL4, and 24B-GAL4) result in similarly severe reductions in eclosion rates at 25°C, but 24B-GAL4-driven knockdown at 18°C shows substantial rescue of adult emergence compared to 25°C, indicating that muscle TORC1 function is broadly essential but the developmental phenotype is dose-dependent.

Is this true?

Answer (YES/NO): NO